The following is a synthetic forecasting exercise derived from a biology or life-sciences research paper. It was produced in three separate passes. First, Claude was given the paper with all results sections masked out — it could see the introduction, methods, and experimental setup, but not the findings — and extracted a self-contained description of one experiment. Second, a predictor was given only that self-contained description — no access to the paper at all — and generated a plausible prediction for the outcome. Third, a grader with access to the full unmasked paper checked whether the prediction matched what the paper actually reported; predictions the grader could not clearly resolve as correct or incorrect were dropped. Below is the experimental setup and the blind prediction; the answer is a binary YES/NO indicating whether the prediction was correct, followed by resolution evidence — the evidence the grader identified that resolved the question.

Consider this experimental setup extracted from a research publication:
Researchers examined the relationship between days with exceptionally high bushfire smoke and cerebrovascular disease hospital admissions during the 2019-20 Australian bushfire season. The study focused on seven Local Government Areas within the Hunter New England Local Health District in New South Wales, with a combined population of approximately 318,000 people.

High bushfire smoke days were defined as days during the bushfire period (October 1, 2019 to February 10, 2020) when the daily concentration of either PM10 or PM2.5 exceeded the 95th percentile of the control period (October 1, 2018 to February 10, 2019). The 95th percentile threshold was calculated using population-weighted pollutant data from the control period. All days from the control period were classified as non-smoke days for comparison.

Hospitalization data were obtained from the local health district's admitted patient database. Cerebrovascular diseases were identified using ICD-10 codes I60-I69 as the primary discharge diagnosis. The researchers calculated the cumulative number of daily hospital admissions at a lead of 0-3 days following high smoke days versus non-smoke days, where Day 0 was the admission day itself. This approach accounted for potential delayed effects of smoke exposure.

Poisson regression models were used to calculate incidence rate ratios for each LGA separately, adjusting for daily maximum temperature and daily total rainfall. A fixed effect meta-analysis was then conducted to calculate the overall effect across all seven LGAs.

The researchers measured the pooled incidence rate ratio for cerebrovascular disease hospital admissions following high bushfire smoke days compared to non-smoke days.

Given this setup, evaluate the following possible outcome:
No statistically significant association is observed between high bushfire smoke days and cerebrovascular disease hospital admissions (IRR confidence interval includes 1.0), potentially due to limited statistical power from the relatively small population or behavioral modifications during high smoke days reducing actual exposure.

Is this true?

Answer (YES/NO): YES